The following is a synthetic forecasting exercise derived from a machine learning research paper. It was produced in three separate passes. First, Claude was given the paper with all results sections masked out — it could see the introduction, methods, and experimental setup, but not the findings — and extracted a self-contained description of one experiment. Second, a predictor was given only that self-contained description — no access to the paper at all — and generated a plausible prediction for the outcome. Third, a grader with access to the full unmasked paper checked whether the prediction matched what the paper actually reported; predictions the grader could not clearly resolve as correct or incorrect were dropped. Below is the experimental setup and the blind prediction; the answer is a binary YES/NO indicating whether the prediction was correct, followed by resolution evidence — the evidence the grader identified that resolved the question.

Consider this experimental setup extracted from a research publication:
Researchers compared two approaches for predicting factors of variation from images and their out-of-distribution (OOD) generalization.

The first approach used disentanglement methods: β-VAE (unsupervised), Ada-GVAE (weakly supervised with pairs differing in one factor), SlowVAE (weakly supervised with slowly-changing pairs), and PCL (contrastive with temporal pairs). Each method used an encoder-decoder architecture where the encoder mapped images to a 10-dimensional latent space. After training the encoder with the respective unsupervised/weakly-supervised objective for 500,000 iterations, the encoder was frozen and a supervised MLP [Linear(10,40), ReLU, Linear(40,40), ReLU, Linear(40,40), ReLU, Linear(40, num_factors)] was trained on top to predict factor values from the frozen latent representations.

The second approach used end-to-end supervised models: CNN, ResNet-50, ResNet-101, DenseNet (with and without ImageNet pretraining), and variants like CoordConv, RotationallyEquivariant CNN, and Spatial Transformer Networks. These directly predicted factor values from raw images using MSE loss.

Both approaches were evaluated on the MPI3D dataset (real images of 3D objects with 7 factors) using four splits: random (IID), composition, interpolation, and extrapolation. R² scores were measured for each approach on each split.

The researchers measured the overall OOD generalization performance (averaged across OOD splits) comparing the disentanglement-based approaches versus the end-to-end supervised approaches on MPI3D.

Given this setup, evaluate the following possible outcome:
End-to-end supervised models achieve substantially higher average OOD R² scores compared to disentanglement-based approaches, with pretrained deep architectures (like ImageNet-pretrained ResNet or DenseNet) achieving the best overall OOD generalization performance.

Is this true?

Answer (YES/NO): YES